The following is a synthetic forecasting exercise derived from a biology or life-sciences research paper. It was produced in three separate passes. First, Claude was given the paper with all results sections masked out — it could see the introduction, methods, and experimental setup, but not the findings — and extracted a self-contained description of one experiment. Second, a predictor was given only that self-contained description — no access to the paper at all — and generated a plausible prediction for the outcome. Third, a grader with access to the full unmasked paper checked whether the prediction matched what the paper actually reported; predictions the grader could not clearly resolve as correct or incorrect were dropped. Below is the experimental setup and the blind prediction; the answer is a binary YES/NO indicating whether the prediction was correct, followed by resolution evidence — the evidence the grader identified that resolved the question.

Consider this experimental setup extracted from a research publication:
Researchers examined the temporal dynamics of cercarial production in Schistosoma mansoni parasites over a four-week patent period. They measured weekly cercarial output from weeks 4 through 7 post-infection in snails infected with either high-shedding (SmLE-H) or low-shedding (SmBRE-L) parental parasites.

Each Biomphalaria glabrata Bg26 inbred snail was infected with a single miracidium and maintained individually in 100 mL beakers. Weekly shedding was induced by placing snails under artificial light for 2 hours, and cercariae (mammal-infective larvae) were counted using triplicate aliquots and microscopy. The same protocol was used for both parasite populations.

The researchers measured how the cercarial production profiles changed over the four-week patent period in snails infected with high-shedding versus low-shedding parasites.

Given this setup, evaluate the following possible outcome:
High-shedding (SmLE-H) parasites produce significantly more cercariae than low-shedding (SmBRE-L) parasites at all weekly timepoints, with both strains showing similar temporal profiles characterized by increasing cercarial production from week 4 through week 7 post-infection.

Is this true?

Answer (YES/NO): NO